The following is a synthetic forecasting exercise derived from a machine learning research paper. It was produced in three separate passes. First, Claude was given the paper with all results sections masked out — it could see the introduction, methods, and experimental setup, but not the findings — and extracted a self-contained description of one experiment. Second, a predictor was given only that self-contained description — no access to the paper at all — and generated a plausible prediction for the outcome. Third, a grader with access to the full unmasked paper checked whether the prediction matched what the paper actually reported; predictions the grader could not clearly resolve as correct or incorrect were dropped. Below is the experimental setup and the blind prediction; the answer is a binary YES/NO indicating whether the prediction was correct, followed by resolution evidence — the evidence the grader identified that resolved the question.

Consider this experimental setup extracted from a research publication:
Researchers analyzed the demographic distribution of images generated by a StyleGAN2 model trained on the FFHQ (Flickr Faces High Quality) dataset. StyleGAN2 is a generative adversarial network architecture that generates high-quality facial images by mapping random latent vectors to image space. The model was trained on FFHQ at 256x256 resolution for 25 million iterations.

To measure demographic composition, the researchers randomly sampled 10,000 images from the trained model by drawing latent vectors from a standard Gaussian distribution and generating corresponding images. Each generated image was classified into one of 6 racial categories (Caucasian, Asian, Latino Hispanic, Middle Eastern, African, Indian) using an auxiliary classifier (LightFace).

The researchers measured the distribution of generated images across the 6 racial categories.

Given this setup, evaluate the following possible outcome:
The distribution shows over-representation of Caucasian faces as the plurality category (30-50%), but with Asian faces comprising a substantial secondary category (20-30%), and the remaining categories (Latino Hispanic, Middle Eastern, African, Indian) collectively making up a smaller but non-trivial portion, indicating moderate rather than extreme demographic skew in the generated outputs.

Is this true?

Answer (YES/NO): NO